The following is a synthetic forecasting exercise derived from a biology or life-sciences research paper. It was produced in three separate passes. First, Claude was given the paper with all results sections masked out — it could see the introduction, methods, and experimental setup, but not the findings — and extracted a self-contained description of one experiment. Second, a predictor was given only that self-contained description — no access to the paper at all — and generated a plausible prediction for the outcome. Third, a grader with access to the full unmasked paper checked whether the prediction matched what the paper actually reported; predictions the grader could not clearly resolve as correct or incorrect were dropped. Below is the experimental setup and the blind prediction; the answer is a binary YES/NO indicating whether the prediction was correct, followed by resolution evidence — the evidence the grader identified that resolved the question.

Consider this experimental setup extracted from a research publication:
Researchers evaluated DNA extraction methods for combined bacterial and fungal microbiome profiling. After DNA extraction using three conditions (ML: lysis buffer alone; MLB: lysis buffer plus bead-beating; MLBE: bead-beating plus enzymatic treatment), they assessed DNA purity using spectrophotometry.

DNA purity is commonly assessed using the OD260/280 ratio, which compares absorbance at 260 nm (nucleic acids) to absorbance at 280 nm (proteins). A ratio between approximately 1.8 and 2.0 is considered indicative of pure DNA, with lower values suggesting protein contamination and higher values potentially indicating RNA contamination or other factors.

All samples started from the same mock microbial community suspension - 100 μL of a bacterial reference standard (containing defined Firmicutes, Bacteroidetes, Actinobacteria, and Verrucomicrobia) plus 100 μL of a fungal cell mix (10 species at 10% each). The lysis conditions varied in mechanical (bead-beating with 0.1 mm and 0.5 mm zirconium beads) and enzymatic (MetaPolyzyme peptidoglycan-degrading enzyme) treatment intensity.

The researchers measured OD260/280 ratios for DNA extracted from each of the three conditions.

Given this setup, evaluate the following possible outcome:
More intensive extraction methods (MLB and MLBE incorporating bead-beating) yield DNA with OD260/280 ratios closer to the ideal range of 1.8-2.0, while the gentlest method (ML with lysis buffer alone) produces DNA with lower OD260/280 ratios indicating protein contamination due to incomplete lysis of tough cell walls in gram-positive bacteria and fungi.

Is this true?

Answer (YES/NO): NO